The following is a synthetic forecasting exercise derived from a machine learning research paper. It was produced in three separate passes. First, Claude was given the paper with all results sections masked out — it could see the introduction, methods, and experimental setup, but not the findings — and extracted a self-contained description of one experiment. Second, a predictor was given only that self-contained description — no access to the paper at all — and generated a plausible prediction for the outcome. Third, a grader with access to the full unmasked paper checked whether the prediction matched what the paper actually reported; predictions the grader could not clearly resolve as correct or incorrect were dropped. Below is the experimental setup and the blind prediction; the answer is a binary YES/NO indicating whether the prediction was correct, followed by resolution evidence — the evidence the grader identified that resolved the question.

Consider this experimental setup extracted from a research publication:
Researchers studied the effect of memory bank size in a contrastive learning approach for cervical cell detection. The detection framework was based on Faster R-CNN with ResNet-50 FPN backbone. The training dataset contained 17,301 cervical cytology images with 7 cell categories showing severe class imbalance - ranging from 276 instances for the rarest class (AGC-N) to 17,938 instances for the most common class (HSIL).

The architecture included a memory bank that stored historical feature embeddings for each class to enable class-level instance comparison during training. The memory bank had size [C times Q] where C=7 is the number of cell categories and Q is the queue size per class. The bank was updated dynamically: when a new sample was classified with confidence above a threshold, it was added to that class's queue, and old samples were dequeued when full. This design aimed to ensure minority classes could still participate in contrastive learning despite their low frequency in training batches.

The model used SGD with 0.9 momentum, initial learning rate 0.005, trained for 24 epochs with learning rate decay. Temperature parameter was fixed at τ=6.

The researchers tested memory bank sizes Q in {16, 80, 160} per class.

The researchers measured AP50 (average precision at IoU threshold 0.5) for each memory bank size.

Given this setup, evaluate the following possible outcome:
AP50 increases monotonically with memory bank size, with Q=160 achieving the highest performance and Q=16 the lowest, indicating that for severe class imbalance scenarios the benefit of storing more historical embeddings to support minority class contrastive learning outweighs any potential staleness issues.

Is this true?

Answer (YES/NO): NO